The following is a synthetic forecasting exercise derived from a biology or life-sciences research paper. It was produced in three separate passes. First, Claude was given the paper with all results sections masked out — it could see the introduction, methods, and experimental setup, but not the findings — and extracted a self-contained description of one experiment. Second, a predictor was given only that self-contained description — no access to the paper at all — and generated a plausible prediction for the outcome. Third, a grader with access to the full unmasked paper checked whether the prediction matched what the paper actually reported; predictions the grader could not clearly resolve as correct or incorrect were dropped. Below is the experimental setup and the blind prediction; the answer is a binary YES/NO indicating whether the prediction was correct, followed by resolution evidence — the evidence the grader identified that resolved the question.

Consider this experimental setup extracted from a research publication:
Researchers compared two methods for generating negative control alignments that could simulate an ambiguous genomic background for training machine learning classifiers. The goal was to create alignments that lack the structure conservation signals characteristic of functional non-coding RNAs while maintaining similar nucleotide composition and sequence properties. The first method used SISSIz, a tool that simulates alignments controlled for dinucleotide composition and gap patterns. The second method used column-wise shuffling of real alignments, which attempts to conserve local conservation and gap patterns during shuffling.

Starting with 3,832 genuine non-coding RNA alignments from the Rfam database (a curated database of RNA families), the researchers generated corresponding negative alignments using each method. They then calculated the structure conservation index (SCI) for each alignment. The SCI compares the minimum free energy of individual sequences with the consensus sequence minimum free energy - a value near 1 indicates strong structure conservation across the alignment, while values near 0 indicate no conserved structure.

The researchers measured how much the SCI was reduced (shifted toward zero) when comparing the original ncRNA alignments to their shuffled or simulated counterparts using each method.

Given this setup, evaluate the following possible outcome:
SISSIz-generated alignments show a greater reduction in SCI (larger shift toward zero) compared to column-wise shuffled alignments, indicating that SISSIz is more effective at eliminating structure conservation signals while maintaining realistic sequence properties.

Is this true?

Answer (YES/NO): NO